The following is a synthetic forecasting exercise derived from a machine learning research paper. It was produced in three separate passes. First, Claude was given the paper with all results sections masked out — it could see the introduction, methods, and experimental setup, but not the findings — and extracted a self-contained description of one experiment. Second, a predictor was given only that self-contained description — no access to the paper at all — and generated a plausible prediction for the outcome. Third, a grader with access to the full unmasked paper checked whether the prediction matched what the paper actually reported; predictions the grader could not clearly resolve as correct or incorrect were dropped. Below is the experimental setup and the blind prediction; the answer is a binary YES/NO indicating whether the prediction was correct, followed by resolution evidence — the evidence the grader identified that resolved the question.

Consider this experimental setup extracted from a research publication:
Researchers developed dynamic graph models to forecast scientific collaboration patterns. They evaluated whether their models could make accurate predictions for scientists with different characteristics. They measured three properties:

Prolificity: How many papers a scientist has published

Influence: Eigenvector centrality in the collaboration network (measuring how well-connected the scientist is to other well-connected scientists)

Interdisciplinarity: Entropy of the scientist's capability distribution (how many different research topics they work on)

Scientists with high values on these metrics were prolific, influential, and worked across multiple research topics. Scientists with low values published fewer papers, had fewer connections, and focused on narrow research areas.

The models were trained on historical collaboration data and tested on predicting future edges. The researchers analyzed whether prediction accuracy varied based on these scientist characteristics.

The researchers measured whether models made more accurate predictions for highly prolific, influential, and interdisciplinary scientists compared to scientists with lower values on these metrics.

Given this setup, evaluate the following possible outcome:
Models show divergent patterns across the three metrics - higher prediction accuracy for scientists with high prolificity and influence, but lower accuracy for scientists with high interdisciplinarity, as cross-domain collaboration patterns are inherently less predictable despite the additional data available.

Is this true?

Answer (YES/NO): NO